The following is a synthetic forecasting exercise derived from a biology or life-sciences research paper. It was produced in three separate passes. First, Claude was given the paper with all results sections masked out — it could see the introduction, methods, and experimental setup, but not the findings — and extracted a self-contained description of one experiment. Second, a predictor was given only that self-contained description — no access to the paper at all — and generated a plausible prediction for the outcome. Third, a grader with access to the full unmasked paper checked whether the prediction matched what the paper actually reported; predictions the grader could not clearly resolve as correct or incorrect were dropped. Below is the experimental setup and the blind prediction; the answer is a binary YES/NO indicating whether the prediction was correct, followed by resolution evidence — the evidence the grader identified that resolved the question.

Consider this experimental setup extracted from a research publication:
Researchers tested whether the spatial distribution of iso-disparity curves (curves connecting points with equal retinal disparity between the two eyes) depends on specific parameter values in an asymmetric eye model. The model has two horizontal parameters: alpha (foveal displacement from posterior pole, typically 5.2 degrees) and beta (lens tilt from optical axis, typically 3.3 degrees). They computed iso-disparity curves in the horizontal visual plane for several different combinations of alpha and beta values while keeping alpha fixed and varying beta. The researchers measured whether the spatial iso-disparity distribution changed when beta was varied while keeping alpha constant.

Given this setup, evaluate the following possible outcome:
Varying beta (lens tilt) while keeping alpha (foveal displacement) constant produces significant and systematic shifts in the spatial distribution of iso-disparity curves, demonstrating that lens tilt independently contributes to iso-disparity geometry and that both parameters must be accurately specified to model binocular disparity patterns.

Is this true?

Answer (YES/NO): NO